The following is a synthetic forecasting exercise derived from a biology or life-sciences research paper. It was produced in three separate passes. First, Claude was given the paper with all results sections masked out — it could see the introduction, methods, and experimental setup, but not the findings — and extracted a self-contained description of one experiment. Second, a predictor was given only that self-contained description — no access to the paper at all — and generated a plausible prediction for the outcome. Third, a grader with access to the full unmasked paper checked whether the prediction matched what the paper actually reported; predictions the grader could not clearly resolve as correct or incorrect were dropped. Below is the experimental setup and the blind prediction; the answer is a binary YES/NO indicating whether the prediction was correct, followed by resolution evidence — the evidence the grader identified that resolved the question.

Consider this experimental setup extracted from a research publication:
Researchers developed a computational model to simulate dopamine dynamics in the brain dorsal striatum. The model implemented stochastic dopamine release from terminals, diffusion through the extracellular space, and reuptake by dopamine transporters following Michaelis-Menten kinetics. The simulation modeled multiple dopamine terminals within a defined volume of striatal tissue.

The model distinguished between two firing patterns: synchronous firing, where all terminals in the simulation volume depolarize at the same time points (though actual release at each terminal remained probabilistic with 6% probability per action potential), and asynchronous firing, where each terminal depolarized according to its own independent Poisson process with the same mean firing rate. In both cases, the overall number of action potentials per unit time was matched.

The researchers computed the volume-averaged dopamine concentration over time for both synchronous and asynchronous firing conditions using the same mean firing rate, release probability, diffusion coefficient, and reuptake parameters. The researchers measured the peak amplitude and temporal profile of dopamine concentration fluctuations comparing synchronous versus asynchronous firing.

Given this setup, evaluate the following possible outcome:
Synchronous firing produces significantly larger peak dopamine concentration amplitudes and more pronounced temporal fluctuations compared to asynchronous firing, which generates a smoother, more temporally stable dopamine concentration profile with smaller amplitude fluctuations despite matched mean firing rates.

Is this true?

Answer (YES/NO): YES